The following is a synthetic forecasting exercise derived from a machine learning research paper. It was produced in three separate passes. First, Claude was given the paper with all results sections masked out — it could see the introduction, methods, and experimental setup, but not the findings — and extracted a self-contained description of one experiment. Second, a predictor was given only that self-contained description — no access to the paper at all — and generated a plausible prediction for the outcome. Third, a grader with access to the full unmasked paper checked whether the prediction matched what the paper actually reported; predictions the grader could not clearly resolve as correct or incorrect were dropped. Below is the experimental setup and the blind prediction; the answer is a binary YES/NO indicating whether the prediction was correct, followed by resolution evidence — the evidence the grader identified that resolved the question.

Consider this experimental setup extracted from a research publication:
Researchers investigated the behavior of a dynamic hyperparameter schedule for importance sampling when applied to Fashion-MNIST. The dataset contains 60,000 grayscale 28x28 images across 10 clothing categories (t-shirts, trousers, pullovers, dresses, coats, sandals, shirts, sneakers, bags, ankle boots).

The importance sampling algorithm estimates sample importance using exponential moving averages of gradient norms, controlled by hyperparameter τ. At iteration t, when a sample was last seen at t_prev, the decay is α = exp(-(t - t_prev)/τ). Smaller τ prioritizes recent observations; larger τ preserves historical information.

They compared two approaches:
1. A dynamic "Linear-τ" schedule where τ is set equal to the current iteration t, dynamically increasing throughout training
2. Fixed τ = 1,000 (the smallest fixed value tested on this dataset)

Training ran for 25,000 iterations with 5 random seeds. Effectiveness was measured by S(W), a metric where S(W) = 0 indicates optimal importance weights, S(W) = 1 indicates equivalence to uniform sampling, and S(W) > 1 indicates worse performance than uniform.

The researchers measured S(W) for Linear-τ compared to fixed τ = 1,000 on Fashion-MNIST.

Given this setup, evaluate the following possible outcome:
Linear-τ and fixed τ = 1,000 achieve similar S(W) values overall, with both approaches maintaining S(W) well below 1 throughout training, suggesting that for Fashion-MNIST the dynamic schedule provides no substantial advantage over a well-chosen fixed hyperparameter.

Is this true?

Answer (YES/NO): YES